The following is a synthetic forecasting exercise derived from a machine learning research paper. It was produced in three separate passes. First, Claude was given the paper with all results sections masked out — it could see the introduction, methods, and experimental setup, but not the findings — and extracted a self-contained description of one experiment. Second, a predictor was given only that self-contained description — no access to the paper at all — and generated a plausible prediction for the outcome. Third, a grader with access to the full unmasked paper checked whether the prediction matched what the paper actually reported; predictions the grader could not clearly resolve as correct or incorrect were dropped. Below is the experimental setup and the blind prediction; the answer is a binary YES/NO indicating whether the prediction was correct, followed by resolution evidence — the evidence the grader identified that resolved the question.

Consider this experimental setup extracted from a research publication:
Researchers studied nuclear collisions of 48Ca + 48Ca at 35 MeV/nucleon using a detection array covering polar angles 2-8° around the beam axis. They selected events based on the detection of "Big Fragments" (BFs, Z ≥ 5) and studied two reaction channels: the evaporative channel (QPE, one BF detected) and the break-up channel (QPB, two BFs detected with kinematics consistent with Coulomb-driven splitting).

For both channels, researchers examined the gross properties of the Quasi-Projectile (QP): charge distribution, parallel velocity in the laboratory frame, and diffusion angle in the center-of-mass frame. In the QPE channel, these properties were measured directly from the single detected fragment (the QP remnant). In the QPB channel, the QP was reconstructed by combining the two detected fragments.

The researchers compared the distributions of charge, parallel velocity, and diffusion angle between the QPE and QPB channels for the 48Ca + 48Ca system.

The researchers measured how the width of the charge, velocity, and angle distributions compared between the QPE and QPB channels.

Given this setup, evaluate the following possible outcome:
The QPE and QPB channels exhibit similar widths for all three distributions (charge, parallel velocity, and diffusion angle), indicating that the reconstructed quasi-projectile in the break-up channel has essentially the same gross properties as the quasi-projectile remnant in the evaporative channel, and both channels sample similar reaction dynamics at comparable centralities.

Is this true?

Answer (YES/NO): NO